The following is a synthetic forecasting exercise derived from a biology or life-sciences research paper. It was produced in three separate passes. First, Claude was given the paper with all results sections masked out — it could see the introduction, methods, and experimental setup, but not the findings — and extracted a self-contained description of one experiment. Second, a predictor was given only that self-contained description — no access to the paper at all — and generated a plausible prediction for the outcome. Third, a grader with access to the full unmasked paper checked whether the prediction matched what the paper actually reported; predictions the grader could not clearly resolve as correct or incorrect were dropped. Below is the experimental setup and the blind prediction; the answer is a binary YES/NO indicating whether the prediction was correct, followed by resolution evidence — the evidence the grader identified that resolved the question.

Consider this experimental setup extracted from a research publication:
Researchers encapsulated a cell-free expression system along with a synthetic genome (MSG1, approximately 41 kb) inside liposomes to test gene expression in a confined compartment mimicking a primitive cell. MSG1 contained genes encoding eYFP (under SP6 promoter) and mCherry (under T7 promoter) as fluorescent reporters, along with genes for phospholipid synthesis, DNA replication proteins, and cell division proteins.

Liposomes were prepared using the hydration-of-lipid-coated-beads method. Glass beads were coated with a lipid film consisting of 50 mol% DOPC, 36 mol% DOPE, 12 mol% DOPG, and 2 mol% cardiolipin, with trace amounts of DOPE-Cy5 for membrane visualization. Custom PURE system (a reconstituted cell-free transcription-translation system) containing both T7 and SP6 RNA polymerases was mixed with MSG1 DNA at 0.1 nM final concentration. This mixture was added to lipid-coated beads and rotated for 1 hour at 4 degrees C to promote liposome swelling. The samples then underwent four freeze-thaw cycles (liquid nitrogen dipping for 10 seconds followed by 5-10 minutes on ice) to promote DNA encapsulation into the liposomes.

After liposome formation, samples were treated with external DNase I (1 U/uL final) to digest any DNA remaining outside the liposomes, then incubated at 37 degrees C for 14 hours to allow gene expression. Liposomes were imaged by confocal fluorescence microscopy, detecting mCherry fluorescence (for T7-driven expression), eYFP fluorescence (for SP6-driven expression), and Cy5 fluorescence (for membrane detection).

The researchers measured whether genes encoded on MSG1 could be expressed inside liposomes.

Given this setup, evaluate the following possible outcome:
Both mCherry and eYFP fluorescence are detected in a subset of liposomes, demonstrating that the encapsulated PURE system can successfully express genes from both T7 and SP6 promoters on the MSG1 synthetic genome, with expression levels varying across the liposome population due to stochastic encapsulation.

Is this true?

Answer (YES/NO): NO